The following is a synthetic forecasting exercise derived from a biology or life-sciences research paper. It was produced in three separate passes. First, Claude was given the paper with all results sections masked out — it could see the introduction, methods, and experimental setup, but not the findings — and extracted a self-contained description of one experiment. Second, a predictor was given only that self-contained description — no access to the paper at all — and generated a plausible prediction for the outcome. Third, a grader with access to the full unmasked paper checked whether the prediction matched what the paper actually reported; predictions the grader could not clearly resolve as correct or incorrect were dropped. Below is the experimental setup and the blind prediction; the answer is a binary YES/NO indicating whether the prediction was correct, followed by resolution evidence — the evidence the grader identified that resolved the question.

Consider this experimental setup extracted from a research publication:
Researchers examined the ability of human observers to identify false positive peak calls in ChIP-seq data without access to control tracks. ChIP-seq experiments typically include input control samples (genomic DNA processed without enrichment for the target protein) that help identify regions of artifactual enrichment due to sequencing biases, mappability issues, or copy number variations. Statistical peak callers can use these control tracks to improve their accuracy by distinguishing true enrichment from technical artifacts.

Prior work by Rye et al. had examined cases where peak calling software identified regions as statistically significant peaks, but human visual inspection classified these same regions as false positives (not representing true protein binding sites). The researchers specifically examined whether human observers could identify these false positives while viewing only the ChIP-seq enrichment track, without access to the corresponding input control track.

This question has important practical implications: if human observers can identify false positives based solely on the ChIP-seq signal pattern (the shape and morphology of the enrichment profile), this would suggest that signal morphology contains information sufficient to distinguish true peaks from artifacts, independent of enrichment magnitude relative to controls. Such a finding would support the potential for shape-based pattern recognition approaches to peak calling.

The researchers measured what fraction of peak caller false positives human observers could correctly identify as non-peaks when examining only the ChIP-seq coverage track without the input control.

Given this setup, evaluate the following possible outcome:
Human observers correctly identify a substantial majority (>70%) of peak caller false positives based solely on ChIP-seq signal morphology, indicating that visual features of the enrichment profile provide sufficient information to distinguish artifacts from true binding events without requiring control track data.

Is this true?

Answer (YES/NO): YES